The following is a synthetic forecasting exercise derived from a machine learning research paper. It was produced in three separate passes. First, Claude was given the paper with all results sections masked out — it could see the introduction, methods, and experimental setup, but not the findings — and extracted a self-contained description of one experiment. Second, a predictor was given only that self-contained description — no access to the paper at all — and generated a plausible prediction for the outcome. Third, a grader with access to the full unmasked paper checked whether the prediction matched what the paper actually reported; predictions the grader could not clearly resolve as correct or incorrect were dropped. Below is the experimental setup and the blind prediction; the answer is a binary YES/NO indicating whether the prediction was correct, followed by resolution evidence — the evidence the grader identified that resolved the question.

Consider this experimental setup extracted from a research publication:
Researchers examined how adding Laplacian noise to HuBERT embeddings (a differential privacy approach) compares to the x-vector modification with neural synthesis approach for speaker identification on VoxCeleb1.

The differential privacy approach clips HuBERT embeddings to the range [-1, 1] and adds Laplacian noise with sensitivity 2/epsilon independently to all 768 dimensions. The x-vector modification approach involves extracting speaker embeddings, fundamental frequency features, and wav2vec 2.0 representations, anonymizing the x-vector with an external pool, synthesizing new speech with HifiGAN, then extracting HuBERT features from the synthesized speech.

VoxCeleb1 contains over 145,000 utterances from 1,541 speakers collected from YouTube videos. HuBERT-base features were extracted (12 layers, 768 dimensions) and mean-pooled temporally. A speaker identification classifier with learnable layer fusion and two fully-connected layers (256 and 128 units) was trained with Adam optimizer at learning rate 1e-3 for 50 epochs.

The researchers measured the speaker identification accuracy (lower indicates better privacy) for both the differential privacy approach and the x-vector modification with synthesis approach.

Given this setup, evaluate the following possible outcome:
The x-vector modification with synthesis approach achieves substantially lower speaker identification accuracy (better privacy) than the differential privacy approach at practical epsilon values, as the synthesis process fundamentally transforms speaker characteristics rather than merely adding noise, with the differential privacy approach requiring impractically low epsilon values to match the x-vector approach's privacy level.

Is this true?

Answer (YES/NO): NO